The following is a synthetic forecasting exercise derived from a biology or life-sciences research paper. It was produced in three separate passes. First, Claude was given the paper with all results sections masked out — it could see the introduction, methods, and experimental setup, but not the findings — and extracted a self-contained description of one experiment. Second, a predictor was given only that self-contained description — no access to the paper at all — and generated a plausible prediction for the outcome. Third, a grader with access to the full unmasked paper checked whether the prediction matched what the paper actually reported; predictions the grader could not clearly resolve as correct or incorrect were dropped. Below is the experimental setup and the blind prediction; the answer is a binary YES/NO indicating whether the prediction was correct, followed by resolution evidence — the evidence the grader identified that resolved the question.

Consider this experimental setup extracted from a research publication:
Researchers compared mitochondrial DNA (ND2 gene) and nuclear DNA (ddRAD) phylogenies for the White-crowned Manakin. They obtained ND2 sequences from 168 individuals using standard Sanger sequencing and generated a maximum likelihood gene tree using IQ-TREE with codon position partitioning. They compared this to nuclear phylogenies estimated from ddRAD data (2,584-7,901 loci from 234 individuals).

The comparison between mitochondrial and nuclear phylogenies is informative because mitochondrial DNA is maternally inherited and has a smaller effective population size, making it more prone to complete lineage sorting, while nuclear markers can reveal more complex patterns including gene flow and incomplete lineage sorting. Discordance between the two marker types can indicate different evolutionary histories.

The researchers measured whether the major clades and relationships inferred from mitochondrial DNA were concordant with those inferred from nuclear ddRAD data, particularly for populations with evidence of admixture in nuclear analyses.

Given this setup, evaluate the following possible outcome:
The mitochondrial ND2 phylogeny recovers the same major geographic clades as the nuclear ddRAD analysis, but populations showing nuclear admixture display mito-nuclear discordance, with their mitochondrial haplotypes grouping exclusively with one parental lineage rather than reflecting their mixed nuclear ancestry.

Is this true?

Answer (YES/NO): YES